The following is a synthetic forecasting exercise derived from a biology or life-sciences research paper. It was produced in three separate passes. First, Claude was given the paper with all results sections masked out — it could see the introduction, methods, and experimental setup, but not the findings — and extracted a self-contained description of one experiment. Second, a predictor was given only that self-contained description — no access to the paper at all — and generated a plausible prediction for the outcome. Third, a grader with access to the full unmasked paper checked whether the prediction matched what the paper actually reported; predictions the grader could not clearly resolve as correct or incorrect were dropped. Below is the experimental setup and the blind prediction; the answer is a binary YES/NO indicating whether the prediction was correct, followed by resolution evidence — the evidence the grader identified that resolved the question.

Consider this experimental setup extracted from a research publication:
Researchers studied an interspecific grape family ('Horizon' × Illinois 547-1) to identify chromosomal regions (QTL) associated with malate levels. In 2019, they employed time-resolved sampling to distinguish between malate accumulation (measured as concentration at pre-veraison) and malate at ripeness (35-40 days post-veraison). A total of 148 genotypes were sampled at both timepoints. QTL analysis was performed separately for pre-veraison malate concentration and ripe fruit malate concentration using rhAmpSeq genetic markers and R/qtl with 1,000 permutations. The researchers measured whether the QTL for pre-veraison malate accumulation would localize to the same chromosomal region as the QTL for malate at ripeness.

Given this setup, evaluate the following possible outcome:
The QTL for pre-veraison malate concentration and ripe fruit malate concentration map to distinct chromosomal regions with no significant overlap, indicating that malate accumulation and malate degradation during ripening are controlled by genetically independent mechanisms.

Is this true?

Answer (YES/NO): NO